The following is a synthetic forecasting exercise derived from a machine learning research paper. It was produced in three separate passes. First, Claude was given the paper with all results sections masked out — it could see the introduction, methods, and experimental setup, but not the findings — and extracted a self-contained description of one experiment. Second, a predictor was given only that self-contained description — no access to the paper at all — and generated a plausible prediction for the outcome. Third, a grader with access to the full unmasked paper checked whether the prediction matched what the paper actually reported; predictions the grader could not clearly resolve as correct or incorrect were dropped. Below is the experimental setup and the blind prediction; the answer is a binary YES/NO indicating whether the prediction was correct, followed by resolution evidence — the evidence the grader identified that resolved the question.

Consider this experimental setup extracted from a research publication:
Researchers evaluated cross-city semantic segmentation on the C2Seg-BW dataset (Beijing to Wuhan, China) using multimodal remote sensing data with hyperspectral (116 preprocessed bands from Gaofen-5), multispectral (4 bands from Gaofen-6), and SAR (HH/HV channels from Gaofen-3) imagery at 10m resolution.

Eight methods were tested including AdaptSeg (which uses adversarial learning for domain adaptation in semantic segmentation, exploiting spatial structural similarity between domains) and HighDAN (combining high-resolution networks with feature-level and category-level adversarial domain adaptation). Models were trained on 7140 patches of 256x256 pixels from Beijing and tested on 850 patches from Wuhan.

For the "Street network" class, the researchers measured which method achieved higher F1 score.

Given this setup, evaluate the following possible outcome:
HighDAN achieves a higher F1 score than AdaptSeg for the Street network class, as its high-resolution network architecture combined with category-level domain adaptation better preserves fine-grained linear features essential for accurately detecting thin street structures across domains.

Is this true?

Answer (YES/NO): NO